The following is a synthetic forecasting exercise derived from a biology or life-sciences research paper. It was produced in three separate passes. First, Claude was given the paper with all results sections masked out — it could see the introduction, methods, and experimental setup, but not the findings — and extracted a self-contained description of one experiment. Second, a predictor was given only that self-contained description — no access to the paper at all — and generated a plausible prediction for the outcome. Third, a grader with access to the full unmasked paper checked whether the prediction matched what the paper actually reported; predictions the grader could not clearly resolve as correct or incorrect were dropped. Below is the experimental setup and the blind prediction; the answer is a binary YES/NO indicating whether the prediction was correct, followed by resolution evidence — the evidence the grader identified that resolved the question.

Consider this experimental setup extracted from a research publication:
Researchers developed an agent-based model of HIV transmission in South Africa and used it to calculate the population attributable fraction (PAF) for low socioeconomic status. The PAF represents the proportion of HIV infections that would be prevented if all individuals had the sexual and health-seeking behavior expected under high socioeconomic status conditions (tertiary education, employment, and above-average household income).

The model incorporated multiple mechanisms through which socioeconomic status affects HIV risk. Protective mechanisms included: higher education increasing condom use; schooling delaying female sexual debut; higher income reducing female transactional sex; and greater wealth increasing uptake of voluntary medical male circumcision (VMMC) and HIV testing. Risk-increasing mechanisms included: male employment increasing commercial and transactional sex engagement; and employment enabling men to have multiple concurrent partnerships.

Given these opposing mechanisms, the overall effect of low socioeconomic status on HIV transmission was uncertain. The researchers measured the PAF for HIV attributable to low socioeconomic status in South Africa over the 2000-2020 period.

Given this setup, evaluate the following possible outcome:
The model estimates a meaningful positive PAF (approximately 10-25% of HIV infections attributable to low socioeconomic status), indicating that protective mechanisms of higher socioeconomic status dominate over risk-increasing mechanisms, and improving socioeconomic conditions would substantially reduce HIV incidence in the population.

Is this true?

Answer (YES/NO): YES